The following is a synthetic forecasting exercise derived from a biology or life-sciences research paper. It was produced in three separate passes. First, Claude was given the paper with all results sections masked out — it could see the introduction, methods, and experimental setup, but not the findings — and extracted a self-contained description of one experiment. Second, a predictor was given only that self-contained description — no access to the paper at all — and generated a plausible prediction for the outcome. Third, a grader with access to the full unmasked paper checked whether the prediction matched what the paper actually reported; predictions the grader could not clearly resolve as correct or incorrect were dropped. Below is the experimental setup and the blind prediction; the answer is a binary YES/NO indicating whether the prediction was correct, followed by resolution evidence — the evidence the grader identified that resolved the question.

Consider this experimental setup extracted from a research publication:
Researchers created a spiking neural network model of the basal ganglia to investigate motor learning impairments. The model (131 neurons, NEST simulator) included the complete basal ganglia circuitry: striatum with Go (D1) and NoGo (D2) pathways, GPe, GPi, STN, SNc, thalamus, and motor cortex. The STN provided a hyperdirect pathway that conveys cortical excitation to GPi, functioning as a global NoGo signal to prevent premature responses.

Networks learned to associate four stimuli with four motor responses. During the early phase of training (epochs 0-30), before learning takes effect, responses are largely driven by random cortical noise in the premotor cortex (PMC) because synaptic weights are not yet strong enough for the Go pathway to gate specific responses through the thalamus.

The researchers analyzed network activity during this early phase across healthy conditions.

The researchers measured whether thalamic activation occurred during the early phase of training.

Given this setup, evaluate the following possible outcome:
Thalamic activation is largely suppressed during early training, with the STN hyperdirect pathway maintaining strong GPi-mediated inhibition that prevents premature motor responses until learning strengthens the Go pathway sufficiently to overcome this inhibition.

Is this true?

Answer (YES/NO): NO